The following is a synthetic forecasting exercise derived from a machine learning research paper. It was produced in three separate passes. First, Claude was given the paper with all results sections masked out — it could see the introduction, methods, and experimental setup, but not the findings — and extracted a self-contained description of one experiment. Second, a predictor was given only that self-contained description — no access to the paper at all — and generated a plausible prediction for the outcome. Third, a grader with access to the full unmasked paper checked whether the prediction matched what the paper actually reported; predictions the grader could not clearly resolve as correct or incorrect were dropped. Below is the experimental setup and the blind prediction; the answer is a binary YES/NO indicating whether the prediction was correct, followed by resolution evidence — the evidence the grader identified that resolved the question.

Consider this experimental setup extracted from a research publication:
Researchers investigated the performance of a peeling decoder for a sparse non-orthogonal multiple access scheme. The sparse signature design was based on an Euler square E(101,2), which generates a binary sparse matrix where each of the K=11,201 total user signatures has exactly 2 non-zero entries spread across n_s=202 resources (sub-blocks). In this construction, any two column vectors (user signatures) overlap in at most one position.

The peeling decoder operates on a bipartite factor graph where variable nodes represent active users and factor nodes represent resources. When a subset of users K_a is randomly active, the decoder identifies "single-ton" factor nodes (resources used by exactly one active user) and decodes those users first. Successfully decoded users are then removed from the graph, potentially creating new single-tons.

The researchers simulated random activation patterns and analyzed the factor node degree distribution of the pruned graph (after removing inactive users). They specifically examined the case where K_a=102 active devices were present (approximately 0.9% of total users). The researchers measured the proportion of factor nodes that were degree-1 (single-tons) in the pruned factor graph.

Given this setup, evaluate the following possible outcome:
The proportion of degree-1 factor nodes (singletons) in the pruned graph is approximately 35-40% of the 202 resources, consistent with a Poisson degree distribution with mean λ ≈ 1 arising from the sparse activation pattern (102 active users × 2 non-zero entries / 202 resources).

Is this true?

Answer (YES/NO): NO